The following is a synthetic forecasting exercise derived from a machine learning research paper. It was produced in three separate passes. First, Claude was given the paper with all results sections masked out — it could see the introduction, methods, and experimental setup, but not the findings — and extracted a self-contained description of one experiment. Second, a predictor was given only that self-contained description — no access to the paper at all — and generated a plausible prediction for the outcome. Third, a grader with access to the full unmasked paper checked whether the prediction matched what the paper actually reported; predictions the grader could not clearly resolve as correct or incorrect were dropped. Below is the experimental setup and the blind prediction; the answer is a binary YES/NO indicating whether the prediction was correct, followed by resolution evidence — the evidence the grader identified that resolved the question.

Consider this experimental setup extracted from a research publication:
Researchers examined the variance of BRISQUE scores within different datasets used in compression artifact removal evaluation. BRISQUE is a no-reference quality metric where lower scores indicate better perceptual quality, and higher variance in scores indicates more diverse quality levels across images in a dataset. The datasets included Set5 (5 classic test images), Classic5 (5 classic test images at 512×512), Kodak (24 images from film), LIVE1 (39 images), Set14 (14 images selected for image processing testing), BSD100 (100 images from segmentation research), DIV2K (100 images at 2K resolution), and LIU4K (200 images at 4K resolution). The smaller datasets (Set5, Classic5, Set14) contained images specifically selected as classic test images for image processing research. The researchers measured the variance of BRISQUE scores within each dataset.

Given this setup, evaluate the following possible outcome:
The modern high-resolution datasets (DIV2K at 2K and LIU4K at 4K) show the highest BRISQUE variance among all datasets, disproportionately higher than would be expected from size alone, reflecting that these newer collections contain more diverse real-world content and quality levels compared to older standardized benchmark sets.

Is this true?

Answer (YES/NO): NO